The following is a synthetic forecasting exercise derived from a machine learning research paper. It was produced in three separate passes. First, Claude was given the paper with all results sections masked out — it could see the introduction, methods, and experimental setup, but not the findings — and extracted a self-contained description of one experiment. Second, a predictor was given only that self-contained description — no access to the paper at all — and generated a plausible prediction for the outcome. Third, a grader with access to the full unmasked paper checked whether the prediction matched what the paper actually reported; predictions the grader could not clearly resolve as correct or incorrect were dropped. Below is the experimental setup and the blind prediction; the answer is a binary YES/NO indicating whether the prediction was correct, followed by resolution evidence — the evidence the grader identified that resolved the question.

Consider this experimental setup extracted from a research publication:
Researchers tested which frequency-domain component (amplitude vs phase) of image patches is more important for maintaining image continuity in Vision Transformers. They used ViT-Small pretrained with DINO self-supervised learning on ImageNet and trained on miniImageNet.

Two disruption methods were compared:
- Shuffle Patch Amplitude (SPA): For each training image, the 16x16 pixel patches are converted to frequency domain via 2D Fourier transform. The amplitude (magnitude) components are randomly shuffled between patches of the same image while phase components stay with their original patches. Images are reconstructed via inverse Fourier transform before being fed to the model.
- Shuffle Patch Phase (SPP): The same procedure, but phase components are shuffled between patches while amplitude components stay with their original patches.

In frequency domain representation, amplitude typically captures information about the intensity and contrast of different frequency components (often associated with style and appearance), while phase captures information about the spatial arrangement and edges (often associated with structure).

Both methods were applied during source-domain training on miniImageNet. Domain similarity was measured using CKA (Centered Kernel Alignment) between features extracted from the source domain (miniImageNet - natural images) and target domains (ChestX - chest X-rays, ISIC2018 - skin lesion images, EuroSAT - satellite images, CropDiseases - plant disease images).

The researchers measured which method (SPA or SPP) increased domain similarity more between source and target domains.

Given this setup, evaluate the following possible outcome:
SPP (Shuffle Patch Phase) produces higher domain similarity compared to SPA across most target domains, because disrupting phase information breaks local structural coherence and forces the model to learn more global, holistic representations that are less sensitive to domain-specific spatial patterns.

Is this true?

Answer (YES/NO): NO